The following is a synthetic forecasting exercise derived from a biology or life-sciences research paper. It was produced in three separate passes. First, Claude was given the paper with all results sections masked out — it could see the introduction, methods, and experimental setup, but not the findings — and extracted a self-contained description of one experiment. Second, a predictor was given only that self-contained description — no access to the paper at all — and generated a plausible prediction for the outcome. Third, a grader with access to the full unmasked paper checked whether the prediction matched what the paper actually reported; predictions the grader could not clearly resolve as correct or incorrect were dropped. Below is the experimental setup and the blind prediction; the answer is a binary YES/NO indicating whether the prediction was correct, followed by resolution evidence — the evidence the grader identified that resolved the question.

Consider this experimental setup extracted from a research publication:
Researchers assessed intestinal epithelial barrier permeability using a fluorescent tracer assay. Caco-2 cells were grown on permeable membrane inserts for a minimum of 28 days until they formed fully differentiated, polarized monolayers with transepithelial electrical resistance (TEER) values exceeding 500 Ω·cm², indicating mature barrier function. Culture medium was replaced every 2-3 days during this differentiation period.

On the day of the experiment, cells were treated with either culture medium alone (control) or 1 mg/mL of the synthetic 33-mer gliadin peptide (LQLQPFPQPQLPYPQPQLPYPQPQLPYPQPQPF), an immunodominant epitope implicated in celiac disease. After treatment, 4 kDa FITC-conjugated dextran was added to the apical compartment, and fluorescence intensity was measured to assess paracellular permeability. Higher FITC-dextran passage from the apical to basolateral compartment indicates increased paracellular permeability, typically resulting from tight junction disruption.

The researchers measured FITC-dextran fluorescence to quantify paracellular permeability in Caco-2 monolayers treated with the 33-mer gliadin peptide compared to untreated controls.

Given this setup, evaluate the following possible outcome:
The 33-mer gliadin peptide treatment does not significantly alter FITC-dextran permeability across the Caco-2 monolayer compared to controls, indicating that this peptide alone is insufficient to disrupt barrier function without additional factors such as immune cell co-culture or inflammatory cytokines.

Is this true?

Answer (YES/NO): NO